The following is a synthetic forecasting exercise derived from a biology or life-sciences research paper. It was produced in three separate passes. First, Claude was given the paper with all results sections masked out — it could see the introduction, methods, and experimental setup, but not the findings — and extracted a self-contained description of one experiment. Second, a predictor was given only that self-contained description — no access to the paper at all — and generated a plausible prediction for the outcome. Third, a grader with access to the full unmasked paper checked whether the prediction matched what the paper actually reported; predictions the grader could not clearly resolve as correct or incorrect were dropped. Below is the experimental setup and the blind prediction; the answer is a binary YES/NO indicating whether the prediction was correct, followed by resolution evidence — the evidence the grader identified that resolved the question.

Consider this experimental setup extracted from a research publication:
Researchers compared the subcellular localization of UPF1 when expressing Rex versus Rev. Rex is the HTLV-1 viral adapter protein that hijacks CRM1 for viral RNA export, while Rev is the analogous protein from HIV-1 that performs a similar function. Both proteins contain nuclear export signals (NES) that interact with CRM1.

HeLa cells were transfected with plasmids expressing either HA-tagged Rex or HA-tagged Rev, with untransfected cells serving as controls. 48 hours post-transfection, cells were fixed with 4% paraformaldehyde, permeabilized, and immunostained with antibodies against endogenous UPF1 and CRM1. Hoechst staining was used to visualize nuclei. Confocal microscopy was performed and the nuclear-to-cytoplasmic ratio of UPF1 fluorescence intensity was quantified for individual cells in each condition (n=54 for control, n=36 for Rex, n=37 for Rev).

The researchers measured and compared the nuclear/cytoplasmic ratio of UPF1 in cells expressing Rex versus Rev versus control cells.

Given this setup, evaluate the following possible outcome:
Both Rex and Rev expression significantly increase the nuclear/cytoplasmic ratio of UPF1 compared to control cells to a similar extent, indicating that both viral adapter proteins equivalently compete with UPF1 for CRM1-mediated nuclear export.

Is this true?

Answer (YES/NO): NO